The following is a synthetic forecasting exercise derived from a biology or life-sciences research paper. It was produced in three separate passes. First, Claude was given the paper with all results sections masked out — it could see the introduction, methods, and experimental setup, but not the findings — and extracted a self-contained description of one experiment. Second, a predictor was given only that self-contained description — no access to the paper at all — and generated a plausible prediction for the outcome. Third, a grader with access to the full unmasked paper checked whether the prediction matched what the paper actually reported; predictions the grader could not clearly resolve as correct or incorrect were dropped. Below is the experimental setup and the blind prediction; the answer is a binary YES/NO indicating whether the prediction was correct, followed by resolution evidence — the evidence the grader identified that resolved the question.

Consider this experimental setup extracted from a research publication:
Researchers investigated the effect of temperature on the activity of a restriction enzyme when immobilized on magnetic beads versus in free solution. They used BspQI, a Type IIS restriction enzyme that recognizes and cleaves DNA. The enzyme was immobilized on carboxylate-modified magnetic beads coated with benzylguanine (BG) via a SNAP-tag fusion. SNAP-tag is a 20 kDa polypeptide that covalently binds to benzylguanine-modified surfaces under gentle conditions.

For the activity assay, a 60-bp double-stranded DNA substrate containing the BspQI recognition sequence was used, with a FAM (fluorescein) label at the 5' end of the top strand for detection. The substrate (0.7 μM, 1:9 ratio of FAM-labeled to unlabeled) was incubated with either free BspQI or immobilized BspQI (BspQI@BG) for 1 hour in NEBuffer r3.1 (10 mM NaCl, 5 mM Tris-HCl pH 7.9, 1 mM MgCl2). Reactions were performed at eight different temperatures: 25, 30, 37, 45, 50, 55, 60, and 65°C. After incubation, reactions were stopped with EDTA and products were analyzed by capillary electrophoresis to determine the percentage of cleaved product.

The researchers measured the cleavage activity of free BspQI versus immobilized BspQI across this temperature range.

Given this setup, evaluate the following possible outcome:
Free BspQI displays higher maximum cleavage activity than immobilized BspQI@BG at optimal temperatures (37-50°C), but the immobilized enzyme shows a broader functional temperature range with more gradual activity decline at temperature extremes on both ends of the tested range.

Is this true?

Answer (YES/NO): NO